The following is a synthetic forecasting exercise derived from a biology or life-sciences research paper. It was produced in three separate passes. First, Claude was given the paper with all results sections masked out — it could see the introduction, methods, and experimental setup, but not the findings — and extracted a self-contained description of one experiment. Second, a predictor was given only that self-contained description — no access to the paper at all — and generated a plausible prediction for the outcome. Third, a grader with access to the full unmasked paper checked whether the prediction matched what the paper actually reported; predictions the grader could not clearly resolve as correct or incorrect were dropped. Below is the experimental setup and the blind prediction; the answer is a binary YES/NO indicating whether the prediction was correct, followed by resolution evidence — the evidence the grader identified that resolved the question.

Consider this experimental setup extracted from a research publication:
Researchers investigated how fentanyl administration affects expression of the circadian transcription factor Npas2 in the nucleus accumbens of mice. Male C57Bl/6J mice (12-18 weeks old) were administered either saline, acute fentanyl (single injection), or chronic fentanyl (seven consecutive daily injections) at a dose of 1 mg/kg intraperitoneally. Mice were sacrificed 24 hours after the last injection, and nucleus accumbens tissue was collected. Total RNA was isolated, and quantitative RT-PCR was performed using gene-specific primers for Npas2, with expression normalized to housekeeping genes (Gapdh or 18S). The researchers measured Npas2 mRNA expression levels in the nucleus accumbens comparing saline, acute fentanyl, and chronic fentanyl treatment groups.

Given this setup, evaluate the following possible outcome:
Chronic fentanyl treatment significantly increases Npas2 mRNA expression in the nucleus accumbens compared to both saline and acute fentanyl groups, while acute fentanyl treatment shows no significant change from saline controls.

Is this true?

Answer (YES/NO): NO